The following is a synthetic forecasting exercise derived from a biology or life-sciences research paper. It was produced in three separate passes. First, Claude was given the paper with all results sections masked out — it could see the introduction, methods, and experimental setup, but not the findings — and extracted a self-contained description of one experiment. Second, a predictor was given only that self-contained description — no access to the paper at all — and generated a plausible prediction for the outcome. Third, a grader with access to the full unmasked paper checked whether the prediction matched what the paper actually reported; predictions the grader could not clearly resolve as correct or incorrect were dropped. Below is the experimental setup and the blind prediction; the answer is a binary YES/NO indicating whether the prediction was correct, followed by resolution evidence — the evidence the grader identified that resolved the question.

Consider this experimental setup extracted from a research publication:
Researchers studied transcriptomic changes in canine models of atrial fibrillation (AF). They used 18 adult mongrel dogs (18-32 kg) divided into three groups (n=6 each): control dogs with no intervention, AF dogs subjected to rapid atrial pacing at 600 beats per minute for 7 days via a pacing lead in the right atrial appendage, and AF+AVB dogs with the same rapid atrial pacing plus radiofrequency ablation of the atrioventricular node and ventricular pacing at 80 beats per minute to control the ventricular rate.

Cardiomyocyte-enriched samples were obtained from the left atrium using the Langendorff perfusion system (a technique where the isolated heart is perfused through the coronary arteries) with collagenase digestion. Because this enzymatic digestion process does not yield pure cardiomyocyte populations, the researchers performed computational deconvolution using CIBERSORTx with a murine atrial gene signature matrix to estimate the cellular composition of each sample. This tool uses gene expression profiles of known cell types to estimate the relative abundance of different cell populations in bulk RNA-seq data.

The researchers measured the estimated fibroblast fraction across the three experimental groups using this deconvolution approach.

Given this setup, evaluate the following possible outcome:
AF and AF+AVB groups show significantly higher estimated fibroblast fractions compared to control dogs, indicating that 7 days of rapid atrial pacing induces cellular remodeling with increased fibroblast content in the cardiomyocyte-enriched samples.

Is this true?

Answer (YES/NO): YES